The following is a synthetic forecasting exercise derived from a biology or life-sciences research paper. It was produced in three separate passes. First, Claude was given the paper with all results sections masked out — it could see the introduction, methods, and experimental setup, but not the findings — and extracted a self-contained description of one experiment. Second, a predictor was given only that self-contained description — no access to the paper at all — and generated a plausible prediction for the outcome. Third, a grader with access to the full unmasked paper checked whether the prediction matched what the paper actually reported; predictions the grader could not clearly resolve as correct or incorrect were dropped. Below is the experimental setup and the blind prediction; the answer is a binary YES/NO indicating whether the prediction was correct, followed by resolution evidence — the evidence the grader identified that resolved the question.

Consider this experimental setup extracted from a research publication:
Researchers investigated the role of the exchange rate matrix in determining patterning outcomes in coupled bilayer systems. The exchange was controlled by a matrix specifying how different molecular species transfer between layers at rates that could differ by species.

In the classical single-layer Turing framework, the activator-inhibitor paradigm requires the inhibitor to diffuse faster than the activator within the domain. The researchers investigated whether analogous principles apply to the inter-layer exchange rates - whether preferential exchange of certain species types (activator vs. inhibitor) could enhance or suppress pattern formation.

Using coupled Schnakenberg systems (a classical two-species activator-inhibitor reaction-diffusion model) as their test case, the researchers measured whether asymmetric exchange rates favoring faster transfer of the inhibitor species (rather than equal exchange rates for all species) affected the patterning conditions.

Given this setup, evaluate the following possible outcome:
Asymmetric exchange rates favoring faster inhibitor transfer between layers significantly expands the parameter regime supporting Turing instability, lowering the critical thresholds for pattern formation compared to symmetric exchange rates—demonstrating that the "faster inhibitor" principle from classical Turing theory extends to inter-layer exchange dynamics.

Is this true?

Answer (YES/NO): YES